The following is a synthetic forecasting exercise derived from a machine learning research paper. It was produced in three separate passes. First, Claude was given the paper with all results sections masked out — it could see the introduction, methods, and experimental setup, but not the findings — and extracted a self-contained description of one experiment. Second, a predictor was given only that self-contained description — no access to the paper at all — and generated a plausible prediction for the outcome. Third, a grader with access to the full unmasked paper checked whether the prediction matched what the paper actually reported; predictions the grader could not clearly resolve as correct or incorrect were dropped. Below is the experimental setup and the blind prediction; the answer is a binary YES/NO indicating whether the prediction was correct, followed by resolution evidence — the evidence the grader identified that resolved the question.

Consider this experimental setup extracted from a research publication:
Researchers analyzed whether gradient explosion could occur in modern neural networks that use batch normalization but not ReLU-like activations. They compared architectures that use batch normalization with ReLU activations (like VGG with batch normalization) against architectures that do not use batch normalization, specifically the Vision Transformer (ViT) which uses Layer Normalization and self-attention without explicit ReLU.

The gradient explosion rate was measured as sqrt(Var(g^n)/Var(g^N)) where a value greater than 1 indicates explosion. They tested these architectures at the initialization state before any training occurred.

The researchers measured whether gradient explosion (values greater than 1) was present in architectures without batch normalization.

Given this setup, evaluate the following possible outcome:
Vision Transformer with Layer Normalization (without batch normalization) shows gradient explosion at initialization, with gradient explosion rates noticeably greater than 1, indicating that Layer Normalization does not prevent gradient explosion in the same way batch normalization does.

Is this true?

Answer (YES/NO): NO